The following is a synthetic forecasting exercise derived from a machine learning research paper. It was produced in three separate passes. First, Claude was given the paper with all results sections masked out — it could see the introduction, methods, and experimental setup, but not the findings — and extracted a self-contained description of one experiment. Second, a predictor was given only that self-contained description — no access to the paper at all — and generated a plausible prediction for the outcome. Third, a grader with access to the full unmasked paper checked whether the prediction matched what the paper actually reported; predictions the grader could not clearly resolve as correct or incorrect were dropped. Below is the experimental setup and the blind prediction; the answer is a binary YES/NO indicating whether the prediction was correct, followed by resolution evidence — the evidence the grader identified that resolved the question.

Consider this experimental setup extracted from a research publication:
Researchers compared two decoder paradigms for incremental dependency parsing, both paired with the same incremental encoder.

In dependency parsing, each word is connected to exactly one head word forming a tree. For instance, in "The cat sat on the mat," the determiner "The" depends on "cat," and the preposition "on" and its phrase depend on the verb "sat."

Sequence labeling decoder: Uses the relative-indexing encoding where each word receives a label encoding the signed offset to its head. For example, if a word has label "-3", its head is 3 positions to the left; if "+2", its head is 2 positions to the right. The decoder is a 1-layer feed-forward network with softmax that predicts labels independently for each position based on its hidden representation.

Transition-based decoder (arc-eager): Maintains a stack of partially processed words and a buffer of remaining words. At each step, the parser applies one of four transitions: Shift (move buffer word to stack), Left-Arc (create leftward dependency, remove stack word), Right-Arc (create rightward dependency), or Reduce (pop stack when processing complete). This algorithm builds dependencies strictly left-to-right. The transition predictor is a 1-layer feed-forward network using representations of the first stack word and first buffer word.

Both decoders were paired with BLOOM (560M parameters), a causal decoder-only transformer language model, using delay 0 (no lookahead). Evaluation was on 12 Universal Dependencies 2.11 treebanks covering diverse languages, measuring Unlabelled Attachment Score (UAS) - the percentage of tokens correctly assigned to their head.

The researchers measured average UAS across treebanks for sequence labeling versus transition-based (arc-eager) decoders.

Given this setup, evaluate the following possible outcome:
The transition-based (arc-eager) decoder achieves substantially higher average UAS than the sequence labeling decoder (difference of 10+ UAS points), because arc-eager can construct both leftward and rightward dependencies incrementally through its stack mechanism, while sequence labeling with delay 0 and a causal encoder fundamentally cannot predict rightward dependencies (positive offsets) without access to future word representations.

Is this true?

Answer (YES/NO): NO